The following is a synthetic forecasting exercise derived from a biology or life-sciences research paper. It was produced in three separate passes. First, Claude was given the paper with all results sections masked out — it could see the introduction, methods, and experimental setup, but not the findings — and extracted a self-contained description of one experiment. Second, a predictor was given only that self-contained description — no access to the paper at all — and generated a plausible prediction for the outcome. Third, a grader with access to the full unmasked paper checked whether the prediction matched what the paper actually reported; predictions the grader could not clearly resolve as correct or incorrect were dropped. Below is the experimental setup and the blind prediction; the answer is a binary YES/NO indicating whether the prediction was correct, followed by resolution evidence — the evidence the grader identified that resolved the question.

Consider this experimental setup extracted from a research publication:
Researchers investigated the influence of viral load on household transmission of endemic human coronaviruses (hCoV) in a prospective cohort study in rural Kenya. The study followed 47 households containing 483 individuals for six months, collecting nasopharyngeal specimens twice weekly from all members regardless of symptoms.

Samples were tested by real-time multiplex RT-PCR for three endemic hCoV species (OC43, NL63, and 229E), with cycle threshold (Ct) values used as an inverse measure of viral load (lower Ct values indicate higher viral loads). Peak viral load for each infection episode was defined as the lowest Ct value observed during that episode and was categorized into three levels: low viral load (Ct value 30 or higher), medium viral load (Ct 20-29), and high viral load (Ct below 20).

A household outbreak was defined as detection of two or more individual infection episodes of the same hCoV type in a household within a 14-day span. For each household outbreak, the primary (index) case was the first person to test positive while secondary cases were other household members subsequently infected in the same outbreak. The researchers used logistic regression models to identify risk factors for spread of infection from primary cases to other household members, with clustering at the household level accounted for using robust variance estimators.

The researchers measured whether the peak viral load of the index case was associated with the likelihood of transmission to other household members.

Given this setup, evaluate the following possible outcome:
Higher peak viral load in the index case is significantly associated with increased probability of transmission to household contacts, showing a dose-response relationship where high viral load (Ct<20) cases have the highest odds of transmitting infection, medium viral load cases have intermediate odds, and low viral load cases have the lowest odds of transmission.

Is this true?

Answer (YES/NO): YES